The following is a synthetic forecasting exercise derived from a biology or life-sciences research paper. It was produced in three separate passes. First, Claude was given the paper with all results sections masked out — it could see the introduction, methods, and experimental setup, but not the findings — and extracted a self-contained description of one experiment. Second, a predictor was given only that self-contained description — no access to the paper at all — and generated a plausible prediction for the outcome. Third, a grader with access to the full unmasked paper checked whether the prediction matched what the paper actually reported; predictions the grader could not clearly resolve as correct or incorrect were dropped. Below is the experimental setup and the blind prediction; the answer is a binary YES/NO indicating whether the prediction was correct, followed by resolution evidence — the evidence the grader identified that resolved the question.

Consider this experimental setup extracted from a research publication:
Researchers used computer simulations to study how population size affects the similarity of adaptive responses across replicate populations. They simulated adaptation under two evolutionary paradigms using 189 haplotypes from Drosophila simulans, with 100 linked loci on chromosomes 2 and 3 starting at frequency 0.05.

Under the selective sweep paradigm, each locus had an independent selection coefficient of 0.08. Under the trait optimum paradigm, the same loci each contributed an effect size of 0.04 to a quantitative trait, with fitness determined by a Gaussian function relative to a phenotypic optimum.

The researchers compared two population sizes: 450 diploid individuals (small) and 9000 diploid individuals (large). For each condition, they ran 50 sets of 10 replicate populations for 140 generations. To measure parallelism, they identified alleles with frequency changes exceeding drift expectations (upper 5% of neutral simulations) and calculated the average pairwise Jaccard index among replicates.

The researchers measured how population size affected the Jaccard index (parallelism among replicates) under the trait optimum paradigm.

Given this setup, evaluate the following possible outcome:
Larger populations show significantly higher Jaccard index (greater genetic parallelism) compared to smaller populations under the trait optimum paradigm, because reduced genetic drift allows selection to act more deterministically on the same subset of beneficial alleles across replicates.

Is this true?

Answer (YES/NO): YES